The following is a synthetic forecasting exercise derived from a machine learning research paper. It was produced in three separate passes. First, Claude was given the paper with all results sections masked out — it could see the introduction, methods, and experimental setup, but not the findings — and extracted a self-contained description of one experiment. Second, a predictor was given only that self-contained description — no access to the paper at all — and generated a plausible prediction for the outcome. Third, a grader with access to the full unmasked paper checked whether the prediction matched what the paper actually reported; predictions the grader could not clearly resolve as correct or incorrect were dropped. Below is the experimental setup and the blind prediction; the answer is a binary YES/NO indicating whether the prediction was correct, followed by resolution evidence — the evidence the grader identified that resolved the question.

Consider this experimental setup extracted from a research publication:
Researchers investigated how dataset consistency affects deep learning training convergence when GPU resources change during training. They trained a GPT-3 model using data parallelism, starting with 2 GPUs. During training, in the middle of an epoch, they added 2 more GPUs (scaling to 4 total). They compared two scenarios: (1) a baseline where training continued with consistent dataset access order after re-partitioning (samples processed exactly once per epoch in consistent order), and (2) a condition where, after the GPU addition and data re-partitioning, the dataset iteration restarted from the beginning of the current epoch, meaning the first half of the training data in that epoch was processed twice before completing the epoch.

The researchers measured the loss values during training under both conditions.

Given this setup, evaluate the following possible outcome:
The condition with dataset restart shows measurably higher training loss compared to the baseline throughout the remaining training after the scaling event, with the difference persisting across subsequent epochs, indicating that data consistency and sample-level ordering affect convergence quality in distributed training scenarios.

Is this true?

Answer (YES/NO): NO